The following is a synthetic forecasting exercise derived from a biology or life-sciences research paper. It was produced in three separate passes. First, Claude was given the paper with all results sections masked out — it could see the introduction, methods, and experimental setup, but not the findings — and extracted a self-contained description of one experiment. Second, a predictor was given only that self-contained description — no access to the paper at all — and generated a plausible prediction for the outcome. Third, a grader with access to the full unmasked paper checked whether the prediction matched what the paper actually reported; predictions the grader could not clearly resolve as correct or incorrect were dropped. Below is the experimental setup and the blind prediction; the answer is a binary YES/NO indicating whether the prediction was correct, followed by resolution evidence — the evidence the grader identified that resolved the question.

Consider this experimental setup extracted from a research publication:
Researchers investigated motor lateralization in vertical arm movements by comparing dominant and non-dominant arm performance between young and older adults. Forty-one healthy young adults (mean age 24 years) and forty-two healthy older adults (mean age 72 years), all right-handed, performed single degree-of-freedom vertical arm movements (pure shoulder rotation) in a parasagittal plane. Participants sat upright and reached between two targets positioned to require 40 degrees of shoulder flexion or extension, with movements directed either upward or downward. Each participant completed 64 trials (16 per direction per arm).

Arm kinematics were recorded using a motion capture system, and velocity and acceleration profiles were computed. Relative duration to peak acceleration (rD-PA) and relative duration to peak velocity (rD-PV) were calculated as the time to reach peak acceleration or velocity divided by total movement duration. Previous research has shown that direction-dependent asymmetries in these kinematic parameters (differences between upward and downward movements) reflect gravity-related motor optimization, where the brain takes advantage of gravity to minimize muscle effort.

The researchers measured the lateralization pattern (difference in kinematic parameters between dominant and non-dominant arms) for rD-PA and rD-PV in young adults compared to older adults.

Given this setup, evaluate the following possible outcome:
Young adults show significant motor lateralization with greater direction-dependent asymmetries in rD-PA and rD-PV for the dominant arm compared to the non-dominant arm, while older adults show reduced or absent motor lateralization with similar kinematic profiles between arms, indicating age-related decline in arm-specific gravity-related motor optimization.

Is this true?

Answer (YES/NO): YES